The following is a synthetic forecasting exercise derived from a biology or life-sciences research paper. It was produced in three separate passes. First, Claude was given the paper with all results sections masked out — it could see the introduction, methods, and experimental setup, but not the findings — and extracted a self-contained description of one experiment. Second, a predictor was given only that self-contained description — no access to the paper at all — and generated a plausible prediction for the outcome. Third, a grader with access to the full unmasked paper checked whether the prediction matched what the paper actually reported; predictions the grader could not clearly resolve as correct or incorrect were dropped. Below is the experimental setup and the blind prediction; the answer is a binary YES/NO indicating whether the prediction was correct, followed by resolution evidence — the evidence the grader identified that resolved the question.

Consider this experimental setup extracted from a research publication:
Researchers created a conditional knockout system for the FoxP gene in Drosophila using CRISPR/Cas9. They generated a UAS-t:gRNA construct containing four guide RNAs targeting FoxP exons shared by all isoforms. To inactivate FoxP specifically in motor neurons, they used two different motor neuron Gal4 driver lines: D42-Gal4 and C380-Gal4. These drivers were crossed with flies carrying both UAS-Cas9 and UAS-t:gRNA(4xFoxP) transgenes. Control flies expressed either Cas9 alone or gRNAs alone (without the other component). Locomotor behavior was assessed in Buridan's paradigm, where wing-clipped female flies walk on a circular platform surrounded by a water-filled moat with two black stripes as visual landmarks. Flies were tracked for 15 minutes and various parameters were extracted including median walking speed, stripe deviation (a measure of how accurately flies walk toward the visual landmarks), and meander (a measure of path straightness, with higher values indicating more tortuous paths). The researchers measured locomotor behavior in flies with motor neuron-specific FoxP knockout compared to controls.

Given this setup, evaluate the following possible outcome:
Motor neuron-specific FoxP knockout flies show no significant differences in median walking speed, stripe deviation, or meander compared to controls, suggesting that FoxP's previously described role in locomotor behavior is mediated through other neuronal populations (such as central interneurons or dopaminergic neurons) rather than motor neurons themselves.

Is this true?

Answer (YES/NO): NO